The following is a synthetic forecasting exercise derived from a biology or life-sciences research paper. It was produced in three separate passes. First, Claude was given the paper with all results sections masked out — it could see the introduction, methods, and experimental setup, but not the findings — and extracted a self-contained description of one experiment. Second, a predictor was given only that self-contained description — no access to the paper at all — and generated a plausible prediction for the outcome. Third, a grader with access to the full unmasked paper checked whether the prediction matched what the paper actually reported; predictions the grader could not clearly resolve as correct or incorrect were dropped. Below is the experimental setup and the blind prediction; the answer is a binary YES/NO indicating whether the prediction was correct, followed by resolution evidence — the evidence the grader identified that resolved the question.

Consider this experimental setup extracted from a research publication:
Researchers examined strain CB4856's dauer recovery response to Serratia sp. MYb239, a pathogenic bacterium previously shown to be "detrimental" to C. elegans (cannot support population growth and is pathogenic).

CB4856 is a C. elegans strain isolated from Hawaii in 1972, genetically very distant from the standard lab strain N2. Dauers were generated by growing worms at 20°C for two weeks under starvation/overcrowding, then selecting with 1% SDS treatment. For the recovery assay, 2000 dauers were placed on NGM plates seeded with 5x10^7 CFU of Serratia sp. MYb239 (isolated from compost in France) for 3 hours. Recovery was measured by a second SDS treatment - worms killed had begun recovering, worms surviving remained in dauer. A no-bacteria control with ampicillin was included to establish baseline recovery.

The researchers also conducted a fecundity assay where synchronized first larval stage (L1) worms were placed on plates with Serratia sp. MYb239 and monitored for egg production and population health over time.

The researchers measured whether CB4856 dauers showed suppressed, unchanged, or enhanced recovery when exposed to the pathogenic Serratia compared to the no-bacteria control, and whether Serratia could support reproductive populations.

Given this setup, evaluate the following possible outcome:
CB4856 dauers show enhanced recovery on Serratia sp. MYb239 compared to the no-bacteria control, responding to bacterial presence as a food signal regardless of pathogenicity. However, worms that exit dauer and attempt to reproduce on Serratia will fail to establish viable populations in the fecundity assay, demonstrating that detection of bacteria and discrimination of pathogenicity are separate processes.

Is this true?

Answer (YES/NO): YES